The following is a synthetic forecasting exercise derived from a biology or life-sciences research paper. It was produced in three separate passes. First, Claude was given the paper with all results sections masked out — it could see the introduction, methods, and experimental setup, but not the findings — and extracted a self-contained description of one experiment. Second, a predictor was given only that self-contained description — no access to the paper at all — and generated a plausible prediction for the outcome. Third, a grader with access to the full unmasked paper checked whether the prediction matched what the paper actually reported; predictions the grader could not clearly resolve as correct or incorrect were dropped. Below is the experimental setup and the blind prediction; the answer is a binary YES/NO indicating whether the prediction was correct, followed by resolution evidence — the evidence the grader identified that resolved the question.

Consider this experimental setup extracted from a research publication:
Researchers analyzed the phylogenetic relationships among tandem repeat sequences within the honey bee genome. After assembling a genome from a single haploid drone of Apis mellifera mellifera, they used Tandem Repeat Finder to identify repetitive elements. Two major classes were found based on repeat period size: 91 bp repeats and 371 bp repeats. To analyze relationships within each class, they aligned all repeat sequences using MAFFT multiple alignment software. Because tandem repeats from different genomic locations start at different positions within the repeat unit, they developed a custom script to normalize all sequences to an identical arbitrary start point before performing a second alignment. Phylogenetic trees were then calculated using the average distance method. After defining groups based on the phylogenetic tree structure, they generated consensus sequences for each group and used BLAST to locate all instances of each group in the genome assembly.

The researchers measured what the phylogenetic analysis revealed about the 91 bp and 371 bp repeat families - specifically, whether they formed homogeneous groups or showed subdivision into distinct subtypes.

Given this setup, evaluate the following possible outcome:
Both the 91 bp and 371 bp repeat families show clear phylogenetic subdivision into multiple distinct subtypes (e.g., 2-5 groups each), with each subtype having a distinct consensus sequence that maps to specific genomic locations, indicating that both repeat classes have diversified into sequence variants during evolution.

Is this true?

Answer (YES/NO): NO